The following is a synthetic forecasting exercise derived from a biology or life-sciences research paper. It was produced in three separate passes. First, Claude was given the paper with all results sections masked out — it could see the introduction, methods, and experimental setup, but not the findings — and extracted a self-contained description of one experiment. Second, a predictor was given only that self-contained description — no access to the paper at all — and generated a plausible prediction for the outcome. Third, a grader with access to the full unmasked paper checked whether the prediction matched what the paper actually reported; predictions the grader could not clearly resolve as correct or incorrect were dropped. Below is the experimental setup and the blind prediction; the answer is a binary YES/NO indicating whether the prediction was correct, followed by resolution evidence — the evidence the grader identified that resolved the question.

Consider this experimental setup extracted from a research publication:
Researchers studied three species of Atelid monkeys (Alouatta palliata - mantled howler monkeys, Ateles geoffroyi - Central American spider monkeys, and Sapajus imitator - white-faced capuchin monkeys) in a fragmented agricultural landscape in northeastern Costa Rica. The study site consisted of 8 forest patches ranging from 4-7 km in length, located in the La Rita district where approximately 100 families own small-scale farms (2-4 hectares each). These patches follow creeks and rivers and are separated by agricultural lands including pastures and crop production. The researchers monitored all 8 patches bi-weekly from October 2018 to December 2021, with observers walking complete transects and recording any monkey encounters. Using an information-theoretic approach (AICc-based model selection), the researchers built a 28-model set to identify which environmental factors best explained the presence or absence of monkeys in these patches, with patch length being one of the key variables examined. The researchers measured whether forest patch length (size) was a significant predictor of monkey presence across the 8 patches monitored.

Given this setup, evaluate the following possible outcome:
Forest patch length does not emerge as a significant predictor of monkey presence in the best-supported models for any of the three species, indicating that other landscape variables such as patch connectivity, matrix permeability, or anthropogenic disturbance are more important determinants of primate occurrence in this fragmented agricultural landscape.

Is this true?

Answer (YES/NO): NO